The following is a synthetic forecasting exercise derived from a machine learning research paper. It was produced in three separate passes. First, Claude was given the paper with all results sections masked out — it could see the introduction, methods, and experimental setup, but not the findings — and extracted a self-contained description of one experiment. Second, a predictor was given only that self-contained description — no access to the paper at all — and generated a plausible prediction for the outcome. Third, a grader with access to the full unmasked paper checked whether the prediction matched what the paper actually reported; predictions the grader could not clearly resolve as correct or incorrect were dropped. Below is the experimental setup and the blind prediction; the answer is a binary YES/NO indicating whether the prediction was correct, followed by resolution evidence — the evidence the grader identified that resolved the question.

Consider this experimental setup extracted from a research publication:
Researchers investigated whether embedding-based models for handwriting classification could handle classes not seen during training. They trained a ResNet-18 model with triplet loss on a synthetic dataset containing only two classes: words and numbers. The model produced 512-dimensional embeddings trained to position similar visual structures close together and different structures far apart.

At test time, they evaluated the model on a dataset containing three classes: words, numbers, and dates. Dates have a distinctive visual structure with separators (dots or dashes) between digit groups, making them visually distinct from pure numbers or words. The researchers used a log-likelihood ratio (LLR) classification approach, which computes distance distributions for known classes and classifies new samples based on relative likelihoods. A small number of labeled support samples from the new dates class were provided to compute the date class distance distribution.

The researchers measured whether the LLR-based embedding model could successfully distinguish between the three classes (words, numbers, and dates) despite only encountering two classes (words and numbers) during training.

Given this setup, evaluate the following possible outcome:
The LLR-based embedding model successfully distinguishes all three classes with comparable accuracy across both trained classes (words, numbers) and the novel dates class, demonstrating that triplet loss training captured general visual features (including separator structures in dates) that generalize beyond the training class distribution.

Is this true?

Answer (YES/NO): NO